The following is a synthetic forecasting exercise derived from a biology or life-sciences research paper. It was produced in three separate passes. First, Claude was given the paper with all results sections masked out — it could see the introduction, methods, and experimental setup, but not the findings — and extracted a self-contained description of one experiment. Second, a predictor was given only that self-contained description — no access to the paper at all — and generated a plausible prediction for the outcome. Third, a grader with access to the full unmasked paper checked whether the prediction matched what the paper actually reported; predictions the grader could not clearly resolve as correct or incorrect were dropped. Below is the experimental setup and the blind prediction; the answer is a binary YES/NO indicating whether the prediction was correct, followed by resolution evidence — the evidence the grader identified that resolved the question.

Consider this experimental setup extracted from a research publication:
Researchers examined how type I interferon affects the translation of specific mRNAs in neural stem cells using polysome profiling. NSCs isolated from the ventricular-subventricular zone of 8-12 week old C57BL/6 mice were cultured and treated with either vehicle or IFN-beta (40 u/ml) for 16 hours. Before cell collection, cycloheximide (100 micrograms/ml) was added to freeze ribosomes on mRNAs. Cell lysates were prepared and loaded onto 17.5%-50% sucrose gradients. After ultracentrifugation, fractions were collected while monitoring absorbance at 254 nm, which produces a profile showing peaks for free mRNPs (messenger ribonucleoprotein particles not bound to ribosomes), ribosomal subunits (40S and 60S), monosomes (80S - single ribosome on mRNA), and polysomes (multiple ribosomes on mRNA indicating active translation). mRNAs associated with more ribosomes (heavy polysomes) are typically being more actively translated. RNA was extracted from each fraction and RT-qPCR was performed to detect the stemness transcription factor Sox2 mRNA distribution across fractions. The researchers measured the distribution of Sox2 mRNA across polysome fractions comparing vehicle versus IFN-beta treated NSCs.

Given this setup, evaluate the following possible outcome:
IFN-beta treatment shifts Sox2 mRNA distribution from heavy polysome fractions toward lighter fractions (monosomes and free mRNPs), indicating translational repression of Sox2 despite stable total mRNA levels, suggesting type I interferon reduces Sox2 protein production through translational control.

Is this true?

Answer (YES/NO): YES